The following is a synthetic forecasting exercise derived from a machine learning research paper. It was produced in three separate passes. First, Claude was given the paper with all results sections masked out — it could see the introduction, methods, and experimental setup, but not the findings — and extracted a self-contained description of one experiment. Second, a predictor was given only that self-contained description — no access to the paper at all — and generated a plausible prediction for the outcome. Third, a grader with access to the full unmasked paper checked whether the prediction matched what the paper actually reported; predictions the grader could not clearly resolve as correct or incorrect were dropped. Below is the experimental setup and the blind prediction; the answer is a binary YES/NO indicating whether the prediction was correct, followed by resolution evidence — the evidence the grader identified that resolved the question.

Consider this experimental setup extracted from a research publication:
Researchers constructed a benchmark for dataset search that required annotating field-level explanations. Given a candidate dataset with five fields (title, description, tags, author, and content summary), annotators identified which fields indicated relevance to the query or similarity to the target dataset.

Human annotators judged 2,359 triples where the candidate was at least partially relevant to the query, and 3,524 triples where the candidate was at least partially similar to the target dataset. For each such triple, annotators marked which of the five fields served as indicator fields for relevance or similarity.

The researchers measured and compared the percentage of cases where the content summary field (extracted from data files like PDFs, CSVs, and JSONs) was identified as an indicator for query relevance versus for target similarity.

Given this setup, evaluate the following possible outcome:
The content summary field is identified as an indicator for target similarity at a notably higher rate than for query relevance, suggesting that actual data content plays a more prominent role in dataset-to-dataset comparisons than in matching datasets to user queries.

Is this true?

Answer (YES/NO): YES